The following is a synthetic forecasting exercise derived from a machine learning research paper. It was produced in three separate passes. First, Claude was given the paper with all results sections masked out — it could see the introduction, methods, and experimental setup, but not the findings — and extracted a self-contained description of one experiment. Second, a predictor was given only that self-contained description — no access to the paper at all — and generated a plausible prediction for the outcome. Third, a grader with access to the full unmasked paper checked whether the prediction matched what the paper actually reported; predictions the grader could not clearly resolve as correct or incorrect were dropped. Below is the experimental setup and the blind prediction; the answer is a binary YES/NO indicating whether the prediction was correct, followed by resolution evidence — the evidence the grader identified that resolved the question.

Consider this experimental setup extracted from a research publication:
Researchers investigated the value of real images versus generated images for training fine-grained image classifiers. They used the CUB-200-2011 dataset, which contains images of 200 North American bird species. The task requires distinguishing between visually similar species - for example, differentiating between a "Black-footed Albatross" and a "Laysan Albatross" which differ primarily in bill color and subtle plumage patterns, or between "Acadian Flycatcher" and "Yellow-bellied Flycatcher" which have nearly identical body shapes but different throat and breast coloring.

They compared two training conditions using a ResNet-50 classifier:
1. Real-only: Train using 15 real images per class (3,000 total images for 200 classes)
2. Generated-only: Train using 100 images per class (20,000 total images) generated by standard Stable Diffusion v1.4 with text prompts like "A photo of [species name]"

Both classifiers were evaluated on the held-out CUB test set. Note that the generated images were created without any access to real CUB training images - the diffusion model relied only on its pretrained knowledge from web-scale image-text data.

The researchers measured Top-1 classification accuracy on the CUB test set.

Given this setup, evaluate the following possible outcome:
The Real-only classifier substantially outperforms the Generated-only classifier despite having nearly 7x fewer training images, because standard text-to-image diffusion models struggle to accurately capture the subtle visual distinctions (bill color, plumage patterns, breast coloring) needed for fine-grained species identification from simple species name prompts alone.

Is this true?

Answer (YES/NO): YES